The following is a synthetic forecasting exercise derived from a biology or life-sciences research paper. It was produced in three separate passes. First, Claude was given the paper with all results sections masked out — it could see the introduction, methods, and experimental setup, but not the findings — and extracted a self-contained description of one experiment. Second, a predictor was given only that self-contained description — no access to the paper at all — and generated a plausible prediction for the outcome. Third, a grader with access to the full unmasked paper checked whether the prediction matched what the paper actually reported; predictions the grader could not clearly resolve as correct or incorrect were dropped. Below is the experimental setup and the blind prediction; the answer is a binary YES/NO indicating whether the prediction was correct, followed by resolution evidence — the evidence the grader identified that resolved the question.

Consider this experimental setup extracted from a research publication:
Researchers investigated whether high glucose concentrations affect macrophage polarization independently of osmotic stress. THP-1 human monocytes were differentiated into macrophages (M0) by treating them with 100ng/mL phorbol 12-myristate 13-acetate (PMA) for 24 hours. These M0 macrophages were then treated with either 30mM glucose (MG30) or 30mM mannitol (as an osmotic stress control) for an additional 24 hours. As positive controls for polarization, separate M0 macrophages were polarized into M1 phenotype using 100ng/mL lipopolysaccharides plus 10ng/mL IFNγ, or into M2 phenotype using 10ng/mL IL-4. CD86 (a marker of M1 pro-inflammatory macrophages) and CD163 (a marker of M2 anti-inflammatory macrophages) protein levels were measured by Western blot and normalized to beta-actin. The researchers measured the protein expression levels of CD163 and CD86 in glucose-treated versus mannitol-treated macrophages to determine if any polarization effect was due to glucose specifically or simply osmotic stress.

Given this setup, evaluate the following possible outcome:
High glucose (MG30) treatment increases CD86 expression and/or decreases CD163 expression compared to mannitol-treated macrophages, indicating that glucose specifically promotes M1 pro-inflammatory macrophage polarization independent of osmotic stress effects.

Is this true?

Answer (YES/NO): YES